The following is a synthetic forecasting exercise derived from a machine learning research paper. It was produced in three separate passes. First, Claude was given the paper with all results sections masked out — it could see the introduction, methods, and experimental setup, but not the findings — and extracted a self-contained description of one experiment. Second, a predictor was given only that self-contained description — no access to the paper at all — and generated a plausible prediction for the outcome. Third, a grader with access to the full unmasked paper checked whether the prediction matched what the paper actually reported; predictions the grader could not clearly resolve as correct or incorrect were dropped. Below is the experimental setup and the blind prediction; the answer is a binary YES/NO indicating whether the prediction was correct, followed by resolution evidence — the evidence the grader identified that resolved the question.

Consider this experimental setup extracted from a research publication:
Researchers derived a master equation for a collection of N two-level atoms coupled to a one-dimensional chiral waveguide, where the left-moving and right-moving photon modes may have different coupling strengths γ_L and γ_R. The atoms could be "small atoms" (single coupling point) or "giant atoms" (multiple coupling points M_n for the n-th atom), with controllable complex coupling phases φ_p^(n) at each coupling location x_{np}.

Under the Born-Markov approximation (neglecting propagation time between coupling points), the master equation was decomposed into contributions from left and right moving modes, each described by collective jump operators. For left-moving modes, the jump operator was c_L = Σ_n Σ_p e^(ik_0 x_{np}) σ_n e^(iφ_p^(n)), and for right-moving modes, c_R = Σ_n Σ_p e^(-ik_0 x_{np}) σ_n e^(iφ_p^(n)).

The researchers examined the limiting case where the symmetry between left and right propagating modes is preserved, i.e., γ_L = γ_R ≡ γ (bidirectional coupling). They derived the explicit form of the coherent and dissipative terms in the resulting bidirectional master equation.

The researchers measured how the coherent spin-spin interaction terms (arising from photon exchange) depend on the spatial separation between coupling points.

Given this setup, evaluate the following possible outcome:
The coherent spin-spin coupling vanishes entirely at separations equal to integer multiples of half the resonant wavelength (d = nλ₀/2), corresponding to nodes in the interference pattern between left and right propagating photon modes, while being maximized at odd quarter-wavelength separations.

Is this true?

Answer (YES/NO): YES